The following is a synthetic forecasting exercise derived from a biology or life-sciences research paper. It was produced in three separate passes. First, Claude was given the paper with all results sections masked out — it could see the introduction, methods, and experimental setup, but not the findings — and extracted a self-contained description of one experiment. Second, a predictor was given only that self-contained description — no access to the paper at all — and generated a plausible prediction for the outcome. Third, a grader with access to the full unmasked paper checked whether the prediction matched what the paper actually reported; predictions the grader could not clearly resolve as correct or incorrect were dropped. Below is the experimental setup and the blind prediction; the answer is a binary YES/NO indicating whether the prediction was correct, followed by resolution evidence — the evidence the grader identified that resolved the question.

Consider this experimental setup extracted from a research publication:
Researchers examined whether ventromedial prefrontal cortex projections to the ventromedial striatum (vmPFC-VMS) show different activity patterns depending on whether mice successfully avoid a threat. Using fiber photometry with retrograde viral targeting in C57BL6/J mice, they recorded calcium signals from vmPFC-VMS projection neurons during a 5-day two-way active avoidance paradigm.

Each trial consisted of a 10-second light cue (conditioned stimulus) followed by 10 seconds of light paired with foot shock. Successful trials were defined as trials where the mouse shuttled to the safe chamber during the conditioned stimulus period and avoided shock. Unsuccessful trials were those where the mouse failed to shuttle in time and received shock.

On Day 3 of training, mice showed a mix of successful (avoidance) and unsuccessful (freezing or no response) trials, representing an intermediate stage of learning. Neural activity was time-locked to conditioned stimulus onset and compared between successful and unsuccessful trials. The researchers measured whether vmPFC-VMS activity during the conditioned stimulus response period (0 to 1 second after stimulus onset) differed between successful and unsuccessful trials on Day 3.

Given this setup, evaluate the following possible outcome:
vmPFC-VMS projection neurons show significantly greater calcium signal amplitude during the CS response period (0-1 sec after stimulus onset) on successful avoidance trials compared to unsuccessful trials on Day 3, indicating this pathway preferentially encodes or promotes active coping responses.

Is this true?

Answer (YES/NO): NO